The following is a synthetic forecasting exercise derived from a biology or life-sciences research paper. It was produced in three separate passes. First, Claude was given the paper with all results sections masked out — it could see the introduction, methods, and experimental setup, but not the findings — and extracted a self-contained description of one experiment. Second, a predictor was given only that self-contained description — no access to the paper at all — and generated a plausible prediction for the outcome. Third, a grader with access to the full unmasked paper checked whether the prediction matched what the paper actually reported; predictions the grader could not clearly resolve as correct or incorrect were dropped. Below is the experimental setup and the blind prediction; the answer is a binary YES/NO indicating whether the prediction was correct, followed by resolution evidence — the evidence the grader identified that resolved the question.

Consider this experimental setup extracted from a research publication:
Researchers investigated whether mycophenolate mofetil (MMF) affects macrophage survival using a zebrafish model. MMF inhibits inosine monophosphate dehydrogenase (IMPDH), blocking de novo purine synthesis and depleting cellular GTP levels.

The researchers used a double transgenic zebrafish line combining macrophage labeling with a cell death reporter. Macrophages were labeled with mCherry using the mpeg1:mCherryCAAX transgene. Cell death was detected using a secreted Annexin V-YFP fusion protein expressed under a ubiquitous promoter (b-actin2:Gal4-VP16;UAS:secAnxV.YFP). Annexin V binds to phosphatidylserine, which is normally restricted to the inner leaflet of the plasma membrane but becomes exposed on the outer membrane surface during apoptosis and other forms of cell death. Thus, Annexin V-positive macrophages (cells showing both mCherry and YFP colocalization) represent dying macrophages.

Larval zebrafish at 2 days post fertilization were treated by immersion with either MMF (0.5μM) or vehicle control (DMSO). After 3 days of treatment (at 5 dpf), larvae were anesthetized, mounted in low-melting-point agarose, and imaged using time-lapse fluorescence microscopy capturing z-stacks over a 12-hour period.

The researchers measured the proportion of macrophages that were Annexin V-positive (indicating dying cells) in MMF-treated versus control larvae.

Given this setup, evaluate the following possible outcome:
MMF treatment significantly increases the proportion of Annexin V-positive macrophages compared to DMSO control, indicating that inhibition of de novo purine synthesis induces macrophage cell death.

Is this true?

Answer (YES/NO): YES